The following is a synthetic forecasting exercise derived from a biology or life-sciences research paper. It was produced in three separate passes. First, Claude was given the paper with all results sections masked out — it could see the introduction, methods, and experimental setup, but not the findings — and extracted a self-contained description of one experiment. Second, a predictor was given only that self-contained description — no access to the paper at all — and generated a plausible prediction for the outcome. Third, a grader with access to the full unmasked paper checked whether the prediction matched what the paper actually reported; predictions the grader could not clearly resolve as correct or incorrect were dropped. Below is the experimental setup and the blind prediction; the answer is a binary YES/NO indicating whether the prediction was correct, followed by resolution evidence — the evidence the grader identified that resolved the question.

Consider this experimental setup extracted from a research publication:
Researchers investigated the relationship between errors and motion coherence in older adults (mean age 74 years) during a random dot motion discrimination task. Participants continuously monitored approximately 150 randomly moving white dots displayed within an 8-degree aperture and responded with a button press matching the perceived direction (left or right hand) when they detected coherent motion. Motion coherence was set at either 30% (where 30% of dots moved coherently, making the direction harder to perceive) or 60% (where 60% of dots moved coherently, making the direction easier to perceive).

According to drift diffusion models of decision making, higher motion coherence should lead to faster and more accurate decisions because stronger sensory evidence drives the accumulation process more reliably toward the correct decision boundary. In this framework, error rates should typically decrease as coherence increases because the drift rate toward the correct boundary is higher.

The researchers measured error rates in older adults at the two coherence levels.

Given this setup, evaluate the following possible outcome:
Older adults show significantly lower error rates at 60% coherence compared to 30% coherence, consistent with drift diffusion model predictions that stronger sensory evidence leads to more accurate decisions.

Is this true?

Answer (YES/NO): NO